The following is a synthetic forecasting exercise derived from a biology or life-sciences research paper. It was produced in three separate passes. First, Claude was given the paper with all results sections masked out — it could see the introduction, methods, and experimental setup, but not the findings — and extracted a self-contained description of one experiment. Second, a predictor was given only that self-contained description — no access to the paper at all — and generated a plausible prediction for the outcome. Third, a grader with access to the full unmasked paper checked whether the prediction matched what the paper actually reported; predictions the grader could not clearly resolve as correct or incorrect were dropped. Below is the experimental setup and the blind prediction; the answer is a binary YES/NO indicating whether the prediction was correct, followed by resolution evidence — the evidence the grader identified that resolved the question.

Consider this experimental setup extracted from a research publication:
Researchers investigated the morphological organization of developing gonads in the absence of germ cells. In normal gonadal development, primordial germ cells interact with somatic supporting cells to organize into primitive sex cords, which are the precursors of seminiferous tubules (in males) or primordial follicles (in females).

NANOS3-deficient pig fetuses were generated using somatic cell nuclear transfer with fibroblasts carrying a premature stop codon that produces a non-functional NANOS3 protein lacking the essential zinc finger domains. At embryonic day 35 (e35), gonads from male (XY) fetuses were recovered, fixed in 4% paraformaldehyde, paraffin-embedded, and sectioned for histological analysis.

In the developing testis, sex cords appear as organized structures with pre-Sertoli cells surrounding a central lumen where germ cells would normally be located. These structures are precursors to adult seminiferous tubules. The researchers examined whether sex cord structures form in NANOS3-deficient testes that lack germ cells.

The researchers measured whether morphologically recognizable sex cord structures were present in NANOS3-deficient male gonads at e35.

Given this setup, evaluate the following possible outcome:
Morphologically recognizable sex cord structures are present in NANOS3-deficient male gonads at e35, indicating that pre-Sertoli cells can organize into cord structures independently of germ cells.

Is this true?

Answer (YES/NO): YES